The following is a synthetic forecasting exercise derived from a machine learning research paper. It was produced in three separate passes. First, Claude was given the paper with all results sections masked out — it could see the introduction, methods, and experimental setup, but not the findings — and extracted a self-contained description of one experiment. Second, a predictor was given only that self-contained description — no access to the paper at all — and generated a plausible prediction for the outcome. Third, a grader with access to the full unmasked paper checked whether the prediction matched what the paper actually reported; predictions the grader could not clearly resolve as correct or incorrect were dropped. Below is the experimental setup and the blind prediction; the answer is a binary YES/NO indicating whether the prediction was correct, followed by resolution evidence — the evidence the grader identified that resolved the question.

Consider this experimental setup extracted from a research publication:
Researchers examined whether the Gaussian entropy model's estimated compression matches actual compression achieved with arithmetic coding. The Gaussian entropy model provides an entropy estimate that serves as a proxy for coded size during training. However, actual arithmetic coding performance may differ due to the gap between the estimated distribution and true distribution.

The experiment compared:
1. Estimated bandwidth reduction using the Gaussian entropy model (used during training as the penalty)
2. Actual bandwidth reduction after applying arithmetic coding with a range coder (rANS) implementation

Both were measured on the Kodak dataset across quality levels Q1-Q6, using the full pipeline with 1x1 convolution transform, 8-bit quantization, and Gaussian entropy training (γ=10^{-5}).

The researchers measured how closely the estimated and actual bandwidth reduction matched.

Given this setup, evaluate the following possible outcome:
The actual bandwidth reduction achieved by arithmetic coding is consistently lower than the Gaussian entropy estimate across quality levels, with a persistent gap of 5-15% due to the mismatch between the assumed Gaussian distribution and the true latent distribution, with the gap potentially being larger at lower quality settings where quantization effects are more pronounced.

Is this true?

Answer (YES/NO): NO